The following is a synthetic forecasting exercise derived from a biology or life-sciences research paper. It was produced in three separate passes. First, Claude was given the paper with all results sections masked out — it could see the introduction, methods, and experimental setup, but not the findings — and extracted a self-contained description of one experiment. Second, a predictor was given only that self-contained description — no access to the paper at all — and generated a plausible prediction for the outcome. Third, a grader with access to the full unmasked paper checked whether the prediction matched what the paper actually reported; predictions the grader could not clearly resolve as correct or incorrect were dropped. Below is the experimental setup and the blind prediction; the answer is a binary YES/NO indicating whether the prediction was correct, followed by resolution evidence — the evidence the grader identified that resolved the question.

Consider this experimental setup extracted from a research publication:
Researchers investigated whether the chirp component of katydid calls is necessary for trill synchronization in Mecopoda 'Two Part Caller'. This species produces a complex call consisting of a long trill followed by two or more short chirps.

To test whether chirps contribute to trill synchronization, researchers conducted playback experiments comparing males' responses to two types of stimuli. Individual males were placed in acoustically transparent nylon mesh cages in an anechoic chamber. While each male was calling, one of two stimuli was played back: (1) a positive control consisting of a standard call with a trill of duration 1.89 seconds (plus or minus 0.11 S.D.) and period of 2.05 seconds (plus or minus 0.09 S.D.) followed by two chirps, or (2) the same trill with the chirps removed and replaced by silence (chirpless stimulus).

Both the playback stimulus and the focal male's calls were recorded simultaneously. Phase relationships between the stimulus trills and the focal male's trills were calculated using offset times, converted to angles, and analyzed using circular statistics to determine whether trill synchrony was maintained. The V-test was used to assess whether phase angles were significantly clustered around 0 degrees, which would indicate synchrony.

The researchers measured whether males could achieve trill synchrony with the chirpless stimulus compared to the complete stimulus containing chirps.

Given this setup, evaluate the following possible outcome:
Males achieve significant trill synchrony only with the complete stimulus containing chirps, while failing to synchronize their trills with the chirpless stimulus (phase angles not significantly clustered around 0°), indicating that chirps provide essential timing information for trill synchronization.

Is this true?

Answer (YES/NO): NO